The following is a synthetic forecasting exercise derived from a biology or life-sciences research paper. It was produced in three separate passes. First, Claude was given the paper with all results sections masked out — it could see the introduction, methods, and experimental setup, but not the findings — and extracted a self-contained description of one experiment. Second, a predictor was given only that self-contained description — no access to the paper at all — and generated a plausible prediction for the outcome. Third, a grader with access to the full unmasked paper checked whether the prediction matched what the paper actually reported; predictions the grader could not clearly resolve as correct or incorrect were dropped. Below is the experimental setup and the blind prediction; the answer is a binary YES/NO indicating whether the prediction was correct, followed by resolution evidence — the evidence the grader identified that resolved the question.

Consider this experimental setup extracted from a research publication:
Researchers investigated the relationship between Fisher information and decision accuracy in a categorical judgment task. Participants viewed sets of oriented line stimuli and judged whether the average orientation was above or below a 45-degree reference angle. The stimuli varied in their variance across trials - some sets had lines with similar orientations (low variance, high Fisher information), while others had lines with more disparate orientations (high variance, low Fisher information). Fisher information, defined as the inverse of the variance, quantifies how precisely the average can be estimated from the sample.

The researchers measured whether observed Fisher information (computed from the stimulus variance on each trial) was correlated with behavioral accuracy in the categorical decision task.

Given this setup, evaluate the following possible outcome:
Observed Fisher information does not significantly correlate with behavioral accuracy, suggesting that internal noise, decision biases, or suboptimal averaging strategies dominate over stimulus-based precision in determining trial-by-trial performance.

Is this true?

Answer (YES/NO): NO